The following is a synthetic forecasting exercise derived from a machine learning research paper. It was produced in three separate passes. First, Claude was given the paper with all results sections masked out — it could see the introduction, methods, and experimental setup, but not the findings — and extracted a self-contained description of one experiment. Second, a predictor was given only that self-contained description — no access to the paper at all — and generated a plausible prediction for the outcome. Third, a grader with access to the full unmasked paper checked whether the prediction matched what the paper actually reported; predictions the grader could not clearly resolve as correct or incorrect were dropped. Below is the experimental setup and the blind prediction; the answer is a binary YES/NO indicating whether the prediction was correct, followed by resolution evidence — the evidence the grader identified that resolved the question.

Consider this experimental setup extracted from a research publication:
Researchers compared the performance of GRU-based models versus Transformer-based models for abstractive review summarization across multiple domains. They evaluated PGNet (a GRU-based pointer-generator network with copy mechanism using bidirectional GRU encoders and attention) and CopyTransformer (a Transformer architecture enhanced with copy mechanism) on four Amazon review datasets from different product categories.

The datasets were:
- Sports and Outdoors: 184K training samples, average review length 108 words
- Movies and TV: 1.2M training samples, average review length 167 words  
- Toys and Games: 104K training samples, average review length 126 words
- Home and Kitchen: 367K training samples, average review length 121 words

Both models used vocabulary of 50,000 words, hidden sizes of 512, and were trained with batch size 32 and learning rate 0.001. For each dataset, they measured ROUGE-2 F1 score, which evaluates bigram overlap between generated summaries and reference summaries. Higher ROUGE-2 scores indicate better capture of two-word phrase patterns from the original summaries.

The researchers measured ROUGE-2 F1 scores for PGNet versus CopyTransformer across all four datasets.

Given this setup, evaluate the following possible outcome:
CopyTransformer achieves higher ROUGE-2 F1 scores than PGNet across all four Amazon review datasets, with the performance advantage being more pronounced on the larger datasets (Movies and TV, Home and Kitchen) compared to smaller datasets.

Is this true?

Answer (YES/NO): NO